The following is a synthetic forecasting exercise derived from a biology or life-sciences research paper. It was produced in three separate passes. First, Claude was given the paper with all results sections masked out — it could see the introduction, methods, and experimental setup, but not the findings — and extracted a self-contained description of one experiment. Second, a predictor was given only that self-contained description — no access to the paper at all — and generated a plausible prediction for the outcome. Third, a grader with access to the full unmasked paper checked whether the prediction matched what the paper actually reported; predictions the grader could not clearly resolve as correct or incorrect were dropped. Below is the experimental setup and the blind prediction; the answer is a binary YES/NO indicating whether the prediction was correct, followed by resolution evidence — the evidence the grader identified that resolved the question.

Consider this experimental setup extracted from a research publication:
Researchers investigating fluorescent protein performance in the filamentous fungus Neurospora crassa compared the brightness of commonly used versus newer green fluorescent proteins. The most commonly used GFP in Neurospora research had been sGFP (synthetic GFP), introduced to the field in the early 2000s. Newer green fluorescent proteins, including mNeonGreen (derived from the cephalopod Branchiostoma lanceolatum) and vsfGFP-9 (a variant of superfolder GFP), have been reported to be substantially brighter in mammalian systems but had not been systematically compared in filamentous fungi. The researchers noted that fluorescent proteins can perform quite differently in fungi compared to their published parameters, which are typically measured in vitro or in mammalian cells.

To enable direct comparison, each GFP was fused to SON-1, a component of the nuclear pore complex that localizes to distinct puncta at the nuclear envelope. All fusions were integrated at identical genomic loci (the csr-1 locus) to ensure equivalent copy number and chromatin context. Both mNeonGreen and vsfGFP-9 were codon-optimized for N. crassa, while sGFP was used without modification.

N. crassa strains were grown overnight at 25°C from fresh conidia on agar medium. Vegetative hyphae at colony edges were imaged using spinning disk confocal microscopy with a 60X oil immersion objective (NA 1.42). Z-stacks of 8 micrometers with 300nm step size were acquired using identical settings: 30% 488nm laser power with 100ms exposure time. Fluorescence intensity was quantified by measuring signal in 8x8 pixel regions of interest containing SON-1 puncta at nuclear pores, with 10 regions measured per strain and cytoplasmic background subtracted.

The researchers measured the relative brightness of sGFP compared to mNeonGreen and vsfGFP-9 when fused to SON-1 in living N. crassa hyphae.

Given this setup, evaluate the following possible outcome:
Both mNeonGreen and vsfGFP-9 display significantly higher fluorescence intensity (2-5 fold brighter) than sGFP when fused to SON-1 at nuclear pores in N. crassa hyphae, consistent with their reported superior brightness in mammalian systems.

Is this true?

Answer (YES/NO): NO